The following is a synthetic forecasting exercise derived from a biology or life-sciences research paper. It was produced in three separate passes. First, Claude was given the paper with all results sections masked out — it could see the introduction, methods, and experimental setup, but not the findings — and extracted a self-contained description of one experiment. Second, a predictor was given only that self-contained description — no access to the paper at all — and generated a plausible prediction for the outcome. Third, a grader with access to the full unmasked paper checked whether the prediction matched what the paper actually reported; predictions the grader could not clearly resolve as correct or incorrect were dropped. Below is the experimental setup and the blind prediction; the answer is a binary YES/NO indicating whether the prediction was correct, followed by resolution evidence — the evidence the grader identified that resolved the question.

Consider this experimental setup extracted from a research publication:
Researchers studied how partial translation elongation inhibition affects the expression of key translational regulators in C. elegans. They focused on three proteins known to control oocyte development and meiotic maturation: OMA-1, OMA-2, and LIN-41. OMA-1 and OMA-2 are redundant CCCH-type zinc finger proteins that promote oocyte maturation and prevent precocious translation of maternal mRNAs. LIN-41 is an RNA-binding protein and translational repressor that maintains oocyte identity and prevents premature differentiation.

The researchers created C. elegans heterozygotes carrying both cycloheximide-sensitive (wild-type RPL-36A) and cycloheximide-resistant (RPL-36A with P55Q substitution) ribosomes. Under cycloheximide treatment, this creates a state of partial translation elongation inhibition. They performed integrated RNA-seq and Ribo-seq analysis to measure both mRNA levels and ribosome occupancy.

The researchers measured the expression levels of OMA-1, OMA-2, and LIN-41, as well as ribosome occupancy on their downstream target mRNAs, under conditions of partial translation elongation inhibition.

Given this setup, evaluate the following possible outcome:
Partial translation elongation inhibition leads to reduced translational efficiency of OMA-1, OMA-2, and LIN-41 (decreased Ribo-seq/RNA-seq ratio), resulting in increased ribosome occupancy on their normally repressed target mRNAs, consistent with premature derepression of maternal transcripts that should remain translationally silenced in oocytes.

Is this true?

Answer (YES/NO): NO